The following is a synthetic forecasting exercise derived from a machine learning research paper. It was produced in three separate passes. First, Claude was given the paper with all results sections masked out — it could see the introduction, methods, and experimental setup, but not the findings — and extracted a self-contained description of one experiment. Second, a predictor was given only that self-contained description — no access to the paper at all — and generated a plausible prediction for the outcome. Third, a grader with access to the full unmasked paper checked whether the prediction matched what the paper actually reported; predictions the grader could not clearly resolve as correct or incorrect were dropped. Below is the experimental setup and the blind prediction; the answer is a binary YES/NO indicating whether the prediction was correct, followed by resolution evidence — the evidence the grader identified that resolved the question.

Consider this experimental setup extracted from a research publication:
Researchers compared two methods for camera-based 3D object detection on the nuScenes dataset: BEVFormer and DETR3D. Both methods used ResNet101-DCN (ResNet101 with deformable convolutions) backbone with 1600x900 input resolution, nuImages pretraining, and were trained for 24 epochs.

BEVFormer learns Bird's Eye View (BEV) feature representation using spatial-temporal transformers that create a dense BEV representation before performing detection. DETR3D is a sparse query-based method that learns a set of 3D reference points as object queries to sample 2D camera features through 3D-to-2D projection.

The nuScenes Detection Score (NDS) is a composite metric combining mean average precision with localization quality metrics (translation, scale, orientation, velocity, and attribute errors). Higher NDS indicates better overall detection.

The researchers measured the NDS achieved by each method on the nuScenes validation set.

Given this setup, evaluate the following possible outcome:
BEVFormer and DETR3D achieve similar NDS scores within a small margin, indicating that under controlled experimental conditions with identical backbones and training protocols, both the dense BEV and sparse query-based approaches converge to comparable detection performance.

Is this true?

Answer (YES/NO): NO